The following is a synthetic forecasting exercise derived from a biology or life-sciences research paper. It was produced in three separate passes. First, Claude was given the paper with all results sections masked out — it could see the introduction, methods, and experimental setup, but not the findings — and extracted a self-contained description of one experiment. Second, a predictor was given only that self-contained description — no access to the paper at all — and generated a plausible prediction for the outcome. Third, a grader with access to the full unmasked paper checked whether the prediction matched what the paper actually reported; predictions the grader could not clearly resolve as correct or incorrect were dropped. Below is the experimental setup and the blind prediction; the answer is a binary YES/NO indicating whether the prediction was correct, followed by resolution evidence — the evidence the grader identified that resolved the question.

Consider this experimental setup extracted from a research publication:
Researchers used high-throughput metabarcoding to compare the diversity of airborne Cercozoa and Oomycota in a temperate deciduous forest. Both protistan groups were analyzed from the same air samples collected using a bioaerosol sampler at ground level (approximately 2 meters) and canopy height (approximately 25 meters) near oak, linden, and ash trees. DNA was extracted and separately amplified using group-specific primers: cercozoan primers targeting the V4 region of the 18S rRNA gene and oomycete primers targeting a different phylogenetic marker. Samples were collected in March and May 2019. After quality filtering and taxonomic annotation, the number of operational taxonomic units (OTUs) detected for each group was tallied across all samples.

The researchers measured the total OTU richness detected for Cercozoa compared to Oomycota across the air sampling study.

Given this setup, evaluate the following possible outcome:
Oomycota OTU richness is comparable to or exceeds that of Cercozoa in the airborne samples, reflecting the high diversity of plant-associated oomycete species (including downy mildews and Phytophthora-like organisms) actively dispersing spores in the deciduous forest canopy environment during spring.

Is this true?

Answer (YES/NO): NO